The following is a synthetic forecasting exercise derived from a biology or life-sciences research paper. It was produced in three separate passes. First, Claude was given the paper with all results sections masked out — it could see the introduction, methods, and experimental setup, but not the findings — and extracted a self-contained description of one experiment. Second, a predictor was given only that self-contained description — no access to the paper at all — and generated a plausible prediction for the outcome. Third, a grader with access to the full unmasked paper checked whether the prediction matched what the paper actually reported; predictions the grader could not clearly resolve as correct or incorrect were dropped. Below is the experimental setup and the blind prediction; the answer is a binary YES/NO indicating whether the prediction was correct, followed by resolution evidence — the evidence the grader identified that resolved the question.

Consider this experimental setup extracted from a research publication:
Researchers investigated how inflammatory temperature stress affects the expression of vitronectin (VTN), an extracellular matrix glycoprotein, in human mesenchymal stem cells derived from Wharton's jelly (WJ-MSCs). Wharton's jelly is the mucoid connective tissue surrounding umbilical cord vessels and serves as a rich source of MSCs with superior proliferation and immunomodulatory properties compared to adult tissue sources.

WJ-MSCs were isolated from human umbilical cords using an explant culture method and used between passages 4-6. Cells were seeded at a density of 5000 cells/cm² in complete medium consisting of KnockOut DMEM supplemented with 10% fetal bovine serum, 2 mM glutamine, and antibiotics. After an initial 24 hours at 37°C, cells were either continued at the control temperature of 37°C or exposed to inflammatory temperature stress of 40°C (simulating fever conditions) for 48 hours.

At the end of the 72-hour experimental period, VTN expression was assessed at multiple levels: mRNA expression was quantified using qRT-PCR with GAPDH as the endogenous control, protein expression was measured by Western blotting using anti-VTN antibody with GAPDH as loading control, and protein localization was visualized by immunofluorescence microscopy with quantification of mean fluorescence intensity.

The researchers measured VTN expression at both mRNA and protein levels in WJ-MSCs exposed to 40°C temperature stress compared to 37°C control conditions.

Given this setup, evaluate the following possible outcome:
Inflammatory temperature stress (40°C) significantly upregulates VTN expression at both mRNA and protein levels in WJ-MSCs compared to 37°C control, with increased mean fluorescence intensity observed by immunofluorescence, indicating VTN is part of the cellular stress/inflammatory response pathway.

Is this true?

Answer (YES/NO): NO